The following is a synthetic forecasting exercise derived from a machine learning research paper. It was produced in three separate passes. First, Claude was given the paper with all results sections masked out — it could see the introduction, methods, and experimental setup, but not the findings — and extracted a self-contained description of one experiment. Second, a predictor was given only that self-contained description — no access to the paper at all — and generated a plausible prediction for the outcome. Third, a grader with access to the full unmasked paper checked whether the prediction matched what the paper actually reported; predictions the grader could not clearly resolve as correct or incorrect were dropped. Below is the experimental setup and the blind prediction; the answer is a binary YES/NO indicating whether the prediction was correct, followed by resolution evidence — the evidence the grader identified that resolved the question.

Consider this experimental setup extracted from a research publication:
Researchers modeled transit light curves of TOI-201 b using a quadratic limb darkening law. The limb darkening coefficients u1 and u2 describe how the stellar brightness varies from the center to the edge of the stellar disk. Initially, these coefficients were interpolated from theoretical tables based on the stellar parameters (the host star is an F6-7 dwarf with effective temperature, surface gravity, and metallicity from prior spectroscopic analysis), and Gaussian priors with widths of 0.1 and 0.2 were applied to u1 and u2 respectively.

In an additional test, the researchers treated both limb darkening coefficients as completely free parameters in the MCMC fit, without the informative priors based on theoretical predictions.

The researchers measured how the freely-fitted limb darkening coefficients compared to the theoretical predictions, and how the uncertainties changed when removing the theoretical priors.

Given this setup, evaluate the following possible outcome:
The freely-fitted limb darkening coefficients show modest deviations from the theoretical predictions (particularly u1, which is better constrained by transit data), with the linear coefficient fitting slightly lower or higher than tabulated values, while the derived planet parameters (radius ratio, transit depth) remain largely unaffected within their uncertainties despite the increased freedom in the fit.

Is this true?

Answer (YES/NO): NO